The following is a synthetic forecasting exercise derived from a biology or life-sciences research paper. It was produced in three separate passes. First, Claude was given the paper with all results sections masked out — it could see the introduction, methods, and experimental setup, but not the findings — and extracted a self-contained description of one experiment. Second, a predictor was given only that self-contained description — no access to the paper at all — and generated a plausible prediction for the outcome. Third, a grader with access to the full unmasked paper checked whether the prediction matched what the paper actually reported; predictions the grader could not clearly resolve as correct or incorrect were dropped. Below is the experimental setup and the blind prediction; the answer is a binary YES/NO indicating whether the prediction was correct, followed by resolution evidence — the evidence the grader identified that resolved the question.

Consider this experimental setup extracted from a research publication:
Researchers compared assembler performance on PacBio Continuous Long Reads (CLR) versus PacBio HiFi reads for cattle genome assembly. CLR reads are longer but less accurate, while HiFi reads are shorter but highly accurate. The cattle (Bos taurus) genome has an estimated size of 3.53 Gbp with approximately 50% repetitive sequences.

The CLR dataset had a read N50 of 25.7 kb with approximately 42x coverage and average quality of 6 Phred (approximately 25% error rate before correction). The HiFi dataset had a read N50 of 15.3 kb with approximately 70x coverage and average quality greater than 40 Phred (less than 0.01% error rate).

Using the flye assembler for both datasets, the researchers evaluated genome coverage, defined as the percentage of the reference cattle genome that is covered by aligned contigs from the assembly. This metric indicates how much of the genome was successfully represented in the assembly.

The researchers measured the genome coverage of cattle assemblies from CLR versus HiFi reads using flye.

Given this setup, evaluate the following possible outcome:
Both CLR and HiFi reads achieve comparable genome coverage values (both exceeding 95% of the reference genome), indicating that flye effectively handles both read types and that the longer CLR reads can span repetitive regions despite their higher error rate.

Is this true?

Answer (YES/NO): YES